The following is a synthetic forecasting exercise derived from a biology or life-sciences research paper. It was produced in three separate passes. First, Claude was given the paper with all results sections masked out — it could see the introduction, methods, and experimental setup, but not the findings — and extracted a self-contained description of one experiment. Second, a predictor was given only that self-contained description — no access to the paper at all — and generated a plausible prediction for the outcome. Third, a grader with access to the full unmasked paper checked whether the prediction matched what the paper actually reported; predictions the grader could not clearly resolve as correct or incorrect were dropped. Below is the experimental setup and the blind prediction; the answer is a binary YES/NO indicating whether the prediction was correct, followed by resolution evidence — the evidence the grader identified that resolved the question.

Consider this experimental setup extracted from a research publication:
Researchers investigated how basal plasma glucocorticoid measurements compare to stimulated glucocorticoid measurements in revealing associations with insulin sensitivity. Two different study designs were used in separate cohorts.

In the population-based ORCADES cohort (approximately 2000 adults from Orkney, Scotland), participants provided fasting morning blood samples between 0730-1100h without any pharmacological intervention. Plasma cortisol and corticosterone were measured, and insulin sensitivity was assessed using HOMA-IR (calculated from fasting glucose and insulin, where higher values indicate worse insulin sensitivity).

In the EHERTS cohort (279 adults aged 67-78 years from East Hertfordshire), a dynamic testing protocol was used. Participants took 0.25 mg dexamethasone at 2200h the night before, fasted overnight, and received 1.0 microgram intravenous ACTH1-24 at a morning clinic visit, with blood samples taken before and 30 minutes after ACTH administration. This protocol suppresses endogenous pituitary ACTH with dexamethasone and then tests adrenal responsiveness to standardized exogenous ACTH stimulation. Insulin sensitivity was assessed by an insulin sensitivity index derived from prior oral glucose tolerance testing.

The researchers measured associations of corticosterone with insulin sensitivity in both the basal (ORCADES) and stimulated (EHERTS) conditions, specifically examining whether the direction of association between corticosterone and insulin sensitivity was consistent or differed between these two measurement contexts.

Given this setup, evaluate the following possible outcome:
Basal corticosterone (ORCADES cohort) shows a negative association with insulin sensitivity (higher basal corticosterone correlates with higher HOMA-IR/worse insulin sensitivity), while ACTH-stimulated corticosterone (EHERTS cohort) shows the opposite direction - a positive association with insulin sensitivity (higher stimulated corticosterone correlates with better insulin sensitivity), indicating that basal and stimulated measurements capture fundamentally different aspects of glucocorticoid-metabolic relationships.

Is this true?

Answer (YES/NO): YES